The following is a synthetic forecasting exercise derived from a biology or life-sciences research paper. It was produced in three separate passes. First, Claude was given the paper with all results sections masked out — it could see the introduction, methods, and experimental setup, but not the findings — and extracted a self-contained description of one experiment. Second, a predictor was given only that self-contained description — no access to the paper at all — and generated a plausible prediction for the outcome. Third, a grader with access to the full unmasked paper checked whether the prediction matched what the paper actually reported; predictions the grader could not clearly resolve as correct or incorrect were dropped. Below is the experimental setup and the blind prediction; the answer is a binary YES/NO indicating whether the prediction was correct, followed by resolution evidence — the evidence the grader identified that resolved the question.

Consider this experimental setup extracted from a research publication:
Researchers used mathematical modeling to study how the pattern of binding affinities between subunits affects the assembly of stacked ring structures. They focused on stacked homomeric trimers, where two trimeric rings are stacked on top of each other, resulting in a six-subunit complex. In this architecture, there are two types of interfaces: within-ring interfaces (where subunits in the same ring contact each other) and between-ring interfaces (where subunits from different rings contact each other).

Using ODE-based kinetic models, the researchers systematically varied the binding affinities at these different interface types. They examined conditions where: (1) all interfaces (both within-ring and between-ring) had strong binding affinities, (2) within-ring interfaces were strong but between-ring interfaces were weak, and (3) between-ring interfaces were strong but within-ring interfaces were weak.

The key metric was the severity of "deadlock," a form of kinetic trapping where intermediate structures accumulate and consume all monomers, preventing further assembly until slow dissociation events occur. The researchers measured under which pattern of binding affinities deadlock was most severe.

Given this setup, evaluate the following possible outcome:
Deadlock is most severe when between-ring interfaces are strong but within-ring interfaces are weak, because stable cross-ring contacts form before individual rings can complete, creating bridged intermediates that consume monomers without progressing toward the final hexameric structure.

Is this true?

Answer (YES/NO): NO